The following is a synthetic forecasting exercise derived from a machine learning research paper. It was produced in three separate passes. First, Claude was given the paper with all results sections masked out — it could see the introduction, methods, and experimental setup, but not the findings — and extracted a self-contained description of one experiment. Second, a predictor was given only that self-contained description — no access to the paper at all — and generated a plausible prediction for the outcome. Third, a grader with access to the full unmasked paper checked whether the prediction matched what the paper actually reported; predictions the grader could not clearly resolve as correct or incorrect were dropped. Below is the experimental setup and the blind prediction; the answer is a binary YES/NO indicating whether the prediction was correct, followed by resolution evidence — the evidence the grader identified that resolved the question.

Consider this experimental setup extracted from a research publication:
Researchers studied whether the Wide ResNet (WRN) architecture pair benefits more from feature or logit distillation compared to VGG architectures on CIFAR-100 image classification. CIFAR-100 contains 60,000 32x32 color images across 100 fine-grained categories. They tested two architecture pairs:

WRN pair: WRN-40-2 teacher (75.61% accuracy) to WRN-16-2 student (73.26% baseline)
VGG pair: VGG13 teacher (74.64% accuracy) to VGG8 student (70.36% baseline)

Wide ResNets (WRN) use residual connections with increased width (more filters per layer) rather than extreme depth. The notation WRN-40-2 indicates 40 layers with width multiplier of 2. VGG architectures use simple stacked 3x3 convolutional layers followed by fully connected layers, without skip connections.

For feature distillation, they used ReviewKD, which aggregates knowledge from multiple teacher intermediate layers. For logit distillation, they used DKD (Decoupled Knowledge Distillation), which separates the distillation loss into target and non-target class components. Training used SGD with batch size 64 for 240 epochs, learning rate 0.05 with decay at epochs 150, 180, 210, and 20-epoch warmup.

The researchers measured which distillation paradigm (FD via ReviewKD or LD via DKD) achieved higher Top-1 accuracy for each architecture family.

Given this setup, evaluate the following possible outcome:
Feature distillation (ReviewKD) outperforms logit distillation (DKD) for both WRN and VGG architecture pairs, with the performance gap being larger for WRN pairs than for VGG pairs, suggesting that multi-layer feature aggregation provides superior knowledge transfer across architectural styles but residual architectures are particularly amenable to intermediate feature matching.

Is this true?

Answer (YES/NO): YES